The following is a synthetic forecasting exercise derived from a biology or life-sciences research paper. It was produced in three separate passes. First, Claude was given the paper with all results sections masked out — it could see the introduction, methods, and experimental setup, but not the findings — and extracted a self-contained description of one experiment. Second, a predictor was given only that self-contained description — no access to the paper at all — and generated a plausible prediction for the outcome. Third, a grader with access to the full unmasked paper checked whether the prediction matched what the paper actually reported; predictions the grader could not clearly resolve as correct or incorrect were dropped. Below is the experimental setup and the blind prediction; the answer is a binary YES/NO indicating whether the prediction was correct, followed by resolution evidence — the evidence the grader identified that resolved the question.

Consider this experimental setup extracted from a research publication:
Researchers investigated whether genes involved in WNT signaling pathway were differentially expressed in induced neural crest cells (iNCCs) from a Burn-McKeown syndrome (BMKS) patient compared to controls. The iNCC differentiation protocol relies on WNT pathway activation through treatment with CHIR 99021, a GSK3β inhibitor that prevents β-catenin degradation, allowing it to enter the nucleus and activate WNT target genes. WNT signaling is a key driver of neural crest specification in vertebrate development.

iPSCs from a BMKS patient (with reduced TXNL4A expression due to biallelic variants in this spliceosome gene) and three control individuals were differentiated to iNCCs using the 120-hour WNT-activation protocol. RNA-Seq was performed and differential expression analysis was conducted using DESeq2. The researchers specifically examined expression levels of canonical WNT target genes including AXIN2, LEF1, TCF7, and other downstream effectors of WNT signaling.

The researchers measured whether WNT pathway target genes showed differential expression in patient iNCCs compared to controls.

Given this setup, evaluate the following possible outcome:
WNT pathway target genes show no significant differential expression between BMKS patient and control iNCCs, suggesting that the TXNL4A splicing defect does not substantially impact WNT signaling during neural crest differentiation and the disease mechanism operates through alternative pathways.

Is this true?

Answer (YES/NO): NO